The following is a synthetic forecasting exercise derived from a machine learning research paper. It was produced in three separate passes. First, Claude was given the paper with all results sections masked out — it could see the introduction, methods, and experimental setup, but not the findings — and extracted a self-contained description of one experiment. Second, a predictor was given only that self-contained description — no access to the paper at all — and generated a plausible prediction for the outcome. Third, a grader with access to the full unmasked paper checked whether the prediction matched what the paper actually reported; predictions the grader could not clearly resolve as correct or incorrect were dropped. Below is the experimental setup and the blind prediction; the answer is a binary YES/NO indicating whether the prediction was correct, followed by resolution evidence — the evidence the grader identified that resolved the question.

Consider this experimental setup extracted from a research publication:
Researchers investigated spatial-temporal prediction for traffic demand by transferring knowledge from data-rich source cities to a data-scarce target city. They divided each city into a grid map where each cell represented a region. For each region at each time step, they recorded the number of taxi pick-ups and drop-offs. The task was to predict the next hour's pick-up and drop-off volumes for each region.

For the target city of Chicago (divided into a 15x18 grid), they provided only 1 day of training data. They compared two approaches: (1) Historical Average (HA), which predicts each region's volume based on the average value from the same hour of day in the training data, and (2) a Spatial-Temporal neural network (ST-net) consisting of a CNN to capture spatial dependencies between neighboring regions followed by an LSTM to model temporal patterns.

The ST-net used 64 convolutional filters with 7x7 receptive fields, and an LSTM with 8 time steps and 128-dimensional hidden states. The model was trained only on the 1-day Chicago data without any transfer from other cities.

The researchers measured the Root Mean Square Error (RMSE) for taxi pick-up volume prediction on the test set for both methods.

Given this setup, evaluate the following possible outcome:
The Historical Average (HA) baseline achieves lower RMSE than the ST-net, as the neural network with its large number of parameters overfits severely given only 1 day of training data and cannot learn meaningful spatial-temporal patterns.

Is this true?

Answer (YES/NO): YES